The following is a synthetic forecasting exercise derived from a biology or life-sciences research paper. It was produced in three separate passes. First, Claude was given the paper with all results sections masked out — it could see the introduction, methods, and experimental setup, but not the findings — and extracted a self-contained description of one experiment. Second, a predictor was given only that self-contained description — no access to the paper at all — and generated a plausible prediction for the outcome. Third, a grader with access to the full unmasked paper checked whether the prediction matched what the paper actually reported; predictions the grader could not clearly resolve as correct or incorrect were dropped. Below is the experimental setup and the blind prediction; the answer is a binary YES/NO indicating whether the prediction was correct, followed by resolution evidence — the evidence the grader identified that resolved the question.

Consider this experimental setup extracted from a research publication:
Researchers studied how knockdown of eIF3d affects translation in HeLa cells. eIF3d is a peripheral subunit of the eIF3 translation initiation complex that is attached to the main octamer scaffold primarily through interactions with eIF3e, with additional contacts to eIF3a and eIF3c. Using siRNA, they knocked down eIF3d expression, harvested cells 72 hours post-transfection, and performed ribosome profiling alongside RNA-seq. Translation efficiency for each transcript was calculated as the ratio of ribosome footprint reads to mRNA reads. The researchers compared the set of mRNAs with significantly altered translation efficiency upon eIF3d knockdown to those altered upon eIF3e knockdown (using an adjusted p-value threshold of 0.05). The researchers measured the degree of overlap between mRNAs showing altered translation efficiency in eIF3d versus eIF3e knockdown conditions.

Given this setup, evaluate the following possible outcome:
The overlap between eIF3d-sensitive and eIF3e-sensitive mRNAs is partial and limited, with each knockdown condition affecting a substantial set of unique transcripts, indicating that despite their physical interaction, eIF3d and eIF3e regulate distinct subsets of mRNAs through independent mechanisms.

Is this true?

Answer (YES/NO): NO